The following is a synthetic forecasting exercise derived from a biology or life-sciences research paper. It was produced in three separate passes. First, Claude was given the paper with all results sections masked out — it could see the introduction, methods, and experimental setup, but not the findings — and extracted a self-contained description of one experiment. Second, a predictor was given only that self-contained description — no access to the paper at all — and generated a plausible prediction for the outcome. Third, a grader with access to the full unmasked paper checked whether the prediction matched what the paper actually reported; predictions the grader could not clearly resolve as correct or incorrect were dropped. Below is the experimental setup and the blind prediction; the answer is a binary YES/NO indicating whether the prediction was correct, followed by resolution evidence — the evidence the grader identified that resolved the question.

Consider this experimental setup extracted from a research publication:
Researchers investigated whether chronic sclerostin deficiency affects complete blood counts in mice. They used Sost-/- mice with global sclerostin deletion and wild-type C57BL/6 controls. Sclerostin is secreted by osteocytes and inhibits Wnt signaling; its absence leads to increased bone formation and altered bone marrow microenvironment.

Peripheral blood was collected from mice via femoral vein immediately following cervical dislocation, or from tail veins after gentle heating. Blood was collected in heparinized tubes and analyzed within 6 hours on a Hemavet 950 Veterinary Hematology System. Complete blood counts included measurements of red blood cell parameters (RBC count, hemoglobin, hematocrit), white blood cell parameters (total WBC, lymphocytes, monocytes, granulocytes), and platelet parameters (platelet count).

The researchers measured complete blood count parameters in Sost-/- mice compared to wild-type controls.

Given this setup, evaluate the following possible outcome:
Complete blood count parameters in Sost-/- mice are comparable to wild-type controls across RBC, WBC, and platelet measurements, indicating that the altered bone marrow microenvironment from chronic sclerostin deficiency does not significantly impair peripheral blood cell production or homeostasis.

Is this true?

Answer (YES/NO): NO